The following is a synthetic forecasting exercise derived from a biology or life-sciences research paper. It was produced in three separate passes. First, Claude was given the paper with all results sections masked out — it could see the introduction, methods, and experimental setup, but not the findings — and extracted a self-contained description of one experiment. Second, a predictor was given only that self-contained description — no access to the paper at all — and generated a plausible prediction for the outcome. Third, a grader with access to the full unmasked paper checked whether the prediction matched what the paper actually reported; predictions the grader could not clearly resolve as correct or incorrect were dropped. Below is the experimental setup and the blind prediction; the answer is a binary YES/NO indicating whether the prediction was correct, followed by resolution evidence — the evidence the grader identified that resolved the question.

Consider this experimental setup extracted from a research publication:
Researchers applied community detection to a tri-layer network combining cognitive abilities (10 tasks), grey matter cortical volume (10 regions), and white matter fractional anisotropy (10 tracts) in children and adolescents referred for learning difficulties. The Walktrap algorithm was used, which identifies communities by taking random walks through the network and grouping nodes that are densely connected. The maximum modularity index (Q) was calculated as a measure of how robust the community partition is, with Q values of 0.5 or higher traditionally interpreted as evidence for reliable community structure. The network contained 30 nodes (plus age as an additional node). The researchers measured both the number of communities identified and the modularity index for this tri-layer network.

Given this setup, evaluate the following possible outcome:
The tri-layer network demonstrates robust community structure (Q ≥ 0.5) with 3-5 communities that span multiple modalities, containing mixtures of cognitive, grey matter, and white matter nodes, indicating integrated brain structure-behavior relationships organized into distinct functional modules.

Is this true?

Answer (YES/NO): NO